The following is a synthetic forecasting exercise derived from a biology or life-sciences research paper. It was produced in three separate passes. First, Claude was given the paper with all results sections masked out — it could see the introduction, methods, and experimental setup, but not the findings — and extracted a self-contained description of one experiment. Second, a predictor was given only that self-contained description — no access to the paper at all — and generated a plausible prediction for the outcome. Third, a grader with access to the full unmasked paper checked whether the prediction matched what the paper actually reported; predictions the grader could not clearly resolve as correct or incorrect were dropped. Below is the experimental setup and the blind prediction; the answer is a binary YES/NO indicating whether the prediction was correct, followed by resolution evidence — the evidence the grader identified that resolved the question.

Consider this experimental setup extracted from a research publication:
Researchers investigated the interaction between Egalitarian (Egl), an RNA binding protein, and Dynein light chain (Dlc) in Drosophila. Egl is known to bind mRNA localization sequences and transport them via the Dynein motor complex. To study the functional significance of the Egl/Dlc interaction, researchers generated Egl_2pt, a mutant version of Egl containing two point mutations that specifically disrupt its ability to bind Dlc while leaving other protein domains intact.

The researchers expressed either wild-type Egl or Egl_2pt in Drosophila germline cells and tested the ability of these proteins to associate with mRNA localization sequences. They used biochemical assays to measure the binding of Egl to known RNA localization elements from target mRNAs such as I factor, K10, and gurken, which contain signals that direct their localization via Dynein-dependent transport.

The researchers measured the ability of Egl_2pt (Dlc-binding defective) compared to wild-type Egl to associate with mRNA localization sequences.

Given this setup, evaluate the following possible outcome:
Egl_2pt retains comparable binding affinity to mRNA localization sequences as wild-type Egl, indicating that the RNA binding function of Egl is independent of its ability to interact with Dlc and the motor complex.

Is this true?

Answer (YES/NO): NO